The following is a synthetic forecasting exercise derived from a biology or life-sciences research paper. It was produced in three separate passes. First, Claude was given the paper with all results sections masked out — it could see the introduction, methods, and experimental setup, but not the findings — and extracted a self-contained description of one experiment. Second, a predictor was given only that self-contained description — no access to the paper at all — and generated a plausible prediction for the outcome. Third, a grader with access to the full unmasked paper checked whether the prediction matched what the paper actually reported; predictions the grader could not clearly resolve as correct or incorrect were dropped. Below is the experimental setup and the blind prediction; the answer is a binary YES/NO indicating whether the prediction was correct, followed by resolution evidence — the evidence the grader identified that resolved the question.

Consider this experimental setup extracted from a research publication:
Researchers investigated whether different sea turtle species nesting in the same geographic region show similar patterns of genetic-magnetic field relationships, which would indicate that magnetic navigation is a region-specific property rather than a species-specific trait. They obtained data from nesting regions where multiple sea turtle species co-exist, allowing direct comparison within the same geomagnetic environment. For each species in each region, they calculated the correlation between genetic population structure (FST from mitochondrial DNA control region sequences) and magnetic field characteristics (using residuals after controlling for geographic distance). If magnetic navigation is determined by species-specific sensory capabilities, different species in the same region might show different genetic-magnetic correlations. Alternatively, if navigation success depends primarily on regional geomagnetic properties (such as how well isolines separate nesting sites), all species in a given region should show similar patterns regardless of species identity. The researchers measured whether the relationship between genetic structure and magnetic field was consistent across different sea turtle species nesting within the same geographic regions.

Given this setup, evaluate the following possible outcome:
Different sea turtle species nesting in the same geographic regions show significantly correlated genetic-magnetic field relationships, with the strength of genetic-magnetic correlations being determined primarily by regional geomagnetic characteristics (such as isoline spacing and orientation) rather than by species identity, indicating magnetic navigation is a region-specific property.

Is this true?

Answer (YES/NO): YES